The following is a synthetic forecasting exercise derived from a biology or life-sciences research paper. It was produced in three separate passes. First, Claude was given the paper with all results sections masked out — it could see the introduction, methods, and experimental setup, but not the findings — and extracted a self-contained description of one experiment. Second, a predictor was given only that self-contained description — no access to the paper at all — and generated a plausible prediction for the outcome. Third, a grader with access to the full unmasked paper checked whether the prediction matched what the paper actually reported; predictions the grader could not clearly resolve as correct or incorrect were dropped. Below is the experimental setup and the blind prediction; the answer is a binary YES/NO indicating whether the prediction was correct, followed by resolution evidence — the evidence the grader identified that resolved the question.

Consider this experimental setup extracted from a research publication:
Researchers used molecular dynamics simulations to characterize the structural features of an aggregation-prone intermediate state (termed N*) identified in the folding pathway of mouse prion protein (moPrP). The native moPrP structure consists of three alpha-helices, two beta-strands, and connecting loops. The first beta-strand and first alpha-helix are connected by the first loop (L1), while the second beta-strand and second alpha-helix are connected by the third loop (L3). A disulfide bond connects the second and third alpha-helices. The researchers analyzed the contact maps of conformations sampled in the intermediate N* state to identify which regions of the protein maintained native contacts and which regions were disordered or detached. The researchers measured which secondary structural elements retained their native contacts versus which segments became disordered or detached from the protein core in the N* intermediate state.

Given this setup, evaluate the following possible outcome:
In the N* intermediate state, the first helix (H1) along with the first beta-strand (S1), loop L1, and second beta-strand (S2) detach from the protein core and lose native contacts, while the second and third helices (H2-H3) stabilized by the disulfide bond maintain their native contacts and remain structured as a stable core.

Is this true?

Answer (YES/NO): NO